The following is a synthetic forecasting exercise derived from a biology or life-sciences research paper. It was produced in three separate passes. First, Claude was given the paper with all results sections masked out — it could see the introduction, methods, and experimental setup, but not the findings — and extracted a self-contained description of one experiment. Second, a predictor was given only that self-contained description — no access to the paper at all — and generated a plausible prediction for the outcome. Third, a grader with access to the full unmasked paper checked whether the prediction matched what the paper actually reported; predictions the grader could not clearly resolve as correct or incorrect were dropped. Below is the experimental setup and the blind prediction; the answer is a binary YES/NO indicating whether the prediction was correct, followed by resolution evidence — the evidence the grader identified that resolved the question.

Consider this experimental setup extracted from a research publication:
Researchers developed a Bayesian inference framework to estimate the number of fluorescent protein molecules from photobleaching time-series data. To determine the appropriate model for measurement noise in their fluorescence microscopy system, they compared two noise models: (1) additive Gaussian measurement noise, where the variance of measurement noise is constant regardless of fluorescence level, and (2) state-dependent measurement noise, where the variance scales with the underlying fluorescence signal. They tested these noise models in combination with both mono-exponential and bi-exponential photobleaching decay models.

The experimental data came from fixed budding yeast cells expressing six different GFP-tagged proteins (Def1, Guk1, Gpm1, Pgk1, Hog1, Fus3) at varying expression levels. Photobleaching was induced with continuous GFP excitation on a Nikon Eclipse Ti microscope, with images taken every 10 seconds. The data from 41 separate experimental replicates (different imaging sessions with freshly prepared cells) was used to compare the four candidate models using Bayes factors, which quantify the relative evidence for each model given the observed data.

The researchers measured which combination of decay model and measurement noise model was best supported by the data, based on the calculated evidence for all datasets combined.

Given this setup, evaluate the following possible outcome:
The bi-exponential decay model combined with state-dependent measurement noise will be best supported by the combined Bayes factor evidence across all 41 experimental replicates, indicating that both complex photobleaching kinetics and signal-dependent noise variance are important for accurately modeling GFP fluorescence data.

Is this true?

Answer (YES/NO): YES